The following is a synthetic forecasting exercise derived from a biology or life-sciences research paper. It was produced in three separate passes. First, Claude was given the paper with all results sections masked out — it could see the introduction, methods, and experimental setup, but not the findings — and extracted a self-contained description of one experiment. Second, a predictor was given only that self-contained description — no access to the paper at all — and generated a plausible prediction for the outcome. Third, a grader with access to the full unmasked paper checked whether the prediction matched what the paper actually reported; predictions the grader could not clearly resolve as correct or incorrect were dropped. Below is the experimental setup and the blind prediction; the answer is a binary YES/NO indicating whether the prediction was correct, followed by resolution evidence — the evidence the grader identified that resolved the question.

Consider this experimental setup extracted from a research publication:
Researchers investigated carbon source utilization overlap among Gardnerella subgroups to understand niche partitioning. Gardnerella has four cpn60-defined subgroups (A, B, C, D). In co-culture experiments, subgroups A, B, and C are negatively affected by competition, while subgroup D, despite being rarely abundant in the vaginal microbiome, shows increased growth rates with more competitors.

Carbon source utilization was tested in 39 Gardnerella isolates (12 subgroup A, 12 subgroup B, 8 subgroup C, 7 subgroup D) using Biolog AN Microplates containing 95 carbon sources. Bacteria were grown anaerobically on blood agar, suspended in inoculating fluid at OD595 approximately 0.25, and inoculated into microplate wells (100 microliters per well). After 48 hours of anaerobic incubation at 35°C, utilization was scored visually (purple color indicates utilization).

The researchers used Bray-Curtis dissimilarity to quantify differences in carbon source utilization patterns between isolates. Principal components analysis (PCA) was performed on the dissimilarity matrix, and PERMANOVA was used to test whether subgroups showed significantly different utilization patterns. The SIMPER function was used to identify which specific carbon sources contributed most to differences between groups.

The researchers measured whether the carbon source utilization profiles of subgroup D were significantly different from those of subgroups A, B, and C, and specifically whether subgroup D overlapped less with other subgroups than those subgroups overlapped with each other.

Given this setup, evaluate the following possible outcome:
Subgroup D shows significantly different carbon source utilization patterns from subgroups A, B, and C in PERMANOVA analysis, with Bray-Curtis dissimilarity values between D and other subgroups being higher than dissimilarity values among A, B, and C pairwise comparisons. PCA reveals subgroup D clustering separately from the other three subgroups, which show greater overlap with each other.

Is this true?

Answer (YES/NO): NO